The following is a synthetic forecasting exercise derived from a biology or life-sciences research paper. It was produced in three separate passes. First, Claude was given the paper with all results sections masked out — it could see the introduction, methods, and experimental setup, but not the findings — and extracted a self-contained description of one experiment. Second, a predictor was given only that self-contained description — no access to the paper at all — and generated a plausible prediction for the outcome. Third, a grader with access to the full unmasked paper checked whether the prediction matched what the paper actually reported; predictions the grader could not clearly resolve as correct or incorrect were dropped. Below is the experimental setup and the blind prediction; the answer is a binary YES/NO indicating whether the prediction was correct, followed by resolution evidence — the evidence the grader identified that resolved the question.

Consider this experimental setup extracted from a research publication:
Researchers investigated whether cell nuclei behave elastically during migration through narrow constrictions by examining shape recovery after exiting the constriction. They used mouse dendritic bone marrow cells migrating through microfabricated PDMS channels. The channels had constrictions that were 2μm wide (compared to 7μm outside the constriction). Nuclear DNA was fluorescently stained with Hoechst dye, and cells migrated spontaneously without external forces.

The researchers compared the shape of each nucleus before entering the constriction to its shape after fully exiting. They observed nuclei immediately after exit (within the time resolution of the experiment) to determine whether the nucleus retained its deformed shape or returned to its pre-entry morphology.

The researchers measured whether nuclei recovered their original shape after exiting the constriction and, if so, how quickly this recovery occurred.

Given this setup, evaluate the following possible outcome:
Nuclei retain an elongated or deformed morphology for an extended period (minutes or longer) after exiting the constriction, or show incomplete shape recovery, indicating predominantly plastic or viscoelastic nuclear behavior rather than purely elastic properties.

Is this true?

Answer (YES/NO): NO